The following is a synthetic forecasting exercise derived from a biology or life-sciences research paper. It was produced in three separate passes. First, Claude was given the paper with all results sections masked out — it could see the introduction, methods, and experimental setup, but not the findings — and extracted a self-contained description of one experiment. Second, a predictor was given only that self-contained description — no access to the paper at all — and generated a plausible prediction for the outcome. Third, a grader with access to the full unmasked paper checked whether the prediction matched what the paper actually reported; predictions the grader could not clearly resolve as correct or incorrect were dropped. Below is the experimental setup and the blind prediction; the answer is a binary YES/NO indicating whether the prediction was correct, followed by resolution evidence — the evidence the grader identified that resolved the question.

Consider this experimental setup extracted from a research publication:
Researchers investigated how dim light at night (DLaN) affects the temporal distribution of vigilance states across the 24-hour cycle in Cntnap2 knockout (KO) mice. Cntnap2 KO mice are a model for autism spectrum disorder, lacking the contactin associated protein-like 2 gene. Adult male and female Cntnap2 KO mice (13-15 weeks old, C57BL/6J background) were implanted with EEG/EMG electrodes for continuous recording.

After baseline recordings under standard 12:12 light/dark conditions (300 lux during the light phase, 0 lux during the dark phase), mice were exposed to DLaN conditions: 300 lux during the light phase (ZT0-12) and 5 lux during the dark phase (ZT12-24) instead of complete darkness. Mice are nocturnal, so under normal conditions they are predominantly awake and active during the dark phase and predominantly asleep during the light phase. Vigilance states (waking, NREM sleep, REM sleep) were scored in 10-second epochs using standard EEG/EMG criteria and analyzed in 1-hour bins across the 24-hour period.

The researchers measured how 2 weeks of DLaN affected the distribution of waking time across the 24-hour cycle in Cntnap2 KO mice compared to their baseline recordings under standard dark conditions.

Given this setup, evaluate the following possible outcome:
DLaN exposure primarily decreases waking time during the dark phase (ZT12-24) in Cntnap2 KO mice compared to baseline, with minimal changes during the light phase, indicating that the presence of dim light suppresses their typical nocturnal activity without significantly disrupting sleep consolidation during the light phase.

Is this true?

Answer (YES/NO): NO